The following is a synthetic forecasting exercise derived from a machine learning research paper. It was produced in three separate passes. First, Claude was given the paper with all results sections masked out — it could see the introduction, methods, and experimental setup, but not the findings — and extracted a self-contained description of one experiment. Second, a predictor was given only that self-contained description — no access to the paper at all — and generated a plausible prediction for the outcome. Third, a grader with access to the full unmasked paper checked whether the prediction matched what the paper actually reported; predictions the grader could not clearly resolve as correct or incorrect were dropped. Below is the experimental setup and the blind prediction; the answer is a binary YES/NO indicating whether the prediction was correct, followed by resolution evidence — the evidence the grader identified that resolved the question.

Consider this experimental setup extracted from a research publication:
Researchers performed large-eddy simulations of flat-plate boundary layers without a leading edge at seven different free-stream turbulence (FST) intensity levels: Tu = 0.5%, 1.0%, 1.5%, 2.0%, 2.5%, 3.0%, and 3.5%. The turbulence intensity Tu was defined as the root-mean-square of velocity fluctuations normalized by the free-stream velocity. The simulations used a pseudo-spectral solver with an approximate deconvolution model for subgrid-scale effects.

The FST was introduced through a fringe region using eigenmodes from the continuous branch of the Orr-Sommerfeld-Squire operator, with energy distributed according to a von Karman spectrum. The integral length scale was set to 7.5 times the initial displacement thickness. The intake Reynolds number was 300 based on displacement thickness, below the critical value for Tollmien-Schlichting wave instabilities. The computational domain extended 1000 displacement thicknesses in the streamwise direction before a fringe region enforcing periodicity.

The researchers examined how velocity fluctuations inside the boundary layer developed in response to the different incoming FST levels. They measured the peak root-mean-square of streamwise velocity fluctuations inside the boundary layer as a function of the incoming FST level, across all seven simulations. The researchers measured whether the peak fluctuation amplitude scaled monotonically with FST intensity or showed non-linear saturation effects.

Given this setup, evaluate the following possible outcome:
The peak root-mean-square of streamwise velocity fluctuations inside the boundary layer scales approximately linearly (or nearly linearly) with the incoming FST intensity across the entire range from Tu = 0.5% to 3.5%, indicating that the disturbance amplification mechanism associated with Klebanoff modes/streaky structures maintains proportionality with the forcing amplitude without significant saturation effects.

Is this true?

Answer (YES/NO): NO